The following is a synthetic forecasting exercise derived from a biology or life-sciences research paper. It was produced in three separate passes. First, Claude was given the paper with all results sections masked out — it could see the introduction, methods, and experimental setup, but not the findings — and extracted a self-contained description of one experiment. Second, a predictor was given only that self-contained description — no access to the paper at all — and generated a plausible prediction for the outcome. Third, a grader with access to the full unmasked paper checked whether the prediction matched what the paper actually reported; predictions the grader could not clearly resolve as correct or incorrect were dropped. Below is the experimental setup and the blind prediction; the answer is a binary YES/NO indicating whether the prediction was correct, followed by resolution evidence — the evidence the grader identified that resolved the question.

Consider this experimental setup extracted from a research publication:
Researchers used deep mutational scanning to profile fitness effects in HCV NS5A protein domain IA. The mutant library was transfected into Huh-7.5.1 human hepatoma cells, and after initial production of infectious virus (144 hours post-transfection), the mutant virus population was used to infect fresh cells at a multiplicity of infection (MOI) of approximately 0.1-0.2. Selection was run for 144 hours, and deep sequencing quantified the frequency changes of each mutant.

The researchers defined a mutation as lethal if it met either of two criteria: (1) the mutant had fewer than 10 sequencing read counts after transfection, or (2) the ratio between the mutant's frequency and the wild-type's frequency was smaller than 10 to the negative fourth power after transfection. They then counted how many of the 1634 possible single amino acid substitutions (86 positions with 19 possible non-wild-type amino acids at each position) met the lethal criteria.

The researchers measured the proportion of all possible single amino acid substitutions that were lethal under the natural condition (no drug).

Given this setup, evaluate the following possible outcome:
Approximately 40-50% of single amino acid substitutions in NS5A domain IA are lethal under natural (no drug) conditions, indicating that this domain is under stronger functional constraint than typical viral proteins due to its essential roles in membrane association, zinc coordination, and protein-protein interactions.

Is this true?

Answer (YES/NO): YES